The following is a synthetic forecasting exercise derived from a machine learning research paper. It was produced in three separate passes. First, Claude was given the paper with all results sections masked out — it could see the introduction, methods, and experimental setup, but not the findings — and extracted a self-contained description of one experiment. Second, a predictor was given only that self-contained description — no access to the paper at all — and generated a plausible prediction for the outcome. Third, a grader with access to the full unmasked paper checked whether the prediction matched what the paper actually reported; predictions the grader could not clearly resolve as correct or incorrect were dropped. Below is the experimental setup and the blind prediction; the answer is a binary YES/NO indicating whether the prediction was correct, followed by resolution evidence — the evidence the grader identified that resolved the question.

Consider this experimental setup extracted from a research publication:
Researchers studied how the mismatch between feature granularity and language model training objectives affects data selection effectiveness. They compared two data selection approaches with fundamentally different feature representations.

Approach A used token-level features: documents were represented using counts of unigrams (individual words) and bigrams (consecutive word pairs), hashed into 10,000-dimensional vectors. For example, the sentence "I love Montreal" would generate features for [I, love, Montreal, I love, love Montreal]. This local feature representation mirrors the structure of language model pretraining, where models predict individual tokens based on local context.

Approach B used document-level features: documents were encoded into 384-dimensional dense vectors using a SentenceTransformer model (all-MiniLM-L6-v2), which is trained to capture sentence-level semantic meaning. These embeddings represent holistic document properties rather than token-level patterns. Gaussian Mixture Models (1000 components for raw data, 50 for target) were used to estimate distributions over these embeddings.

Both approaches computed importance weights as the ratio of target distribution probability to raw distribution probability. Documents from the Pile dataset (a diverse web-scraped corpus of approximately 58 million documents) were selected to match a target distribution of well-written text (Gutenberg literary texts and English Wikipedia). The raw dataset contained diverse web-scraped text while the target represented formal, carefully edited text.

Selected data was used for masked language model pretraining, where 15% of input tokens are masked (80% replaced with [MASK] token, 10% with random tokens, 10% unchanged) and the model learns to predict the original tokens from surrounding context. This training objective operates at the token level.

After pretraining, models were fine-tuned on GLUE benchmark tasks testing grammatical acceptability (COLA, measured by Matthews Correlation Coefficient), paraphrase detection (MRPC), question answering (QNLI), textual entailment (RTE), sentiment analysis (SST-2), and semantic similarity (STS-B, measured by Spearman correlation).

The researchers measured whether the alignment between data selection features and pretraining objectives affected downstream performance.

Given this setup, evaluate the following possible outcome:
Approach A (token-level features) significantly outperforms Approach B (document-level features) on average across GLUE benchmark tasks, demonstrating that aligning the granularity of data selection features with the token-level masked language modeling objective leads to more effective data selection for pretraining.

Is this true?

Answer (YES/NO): YES